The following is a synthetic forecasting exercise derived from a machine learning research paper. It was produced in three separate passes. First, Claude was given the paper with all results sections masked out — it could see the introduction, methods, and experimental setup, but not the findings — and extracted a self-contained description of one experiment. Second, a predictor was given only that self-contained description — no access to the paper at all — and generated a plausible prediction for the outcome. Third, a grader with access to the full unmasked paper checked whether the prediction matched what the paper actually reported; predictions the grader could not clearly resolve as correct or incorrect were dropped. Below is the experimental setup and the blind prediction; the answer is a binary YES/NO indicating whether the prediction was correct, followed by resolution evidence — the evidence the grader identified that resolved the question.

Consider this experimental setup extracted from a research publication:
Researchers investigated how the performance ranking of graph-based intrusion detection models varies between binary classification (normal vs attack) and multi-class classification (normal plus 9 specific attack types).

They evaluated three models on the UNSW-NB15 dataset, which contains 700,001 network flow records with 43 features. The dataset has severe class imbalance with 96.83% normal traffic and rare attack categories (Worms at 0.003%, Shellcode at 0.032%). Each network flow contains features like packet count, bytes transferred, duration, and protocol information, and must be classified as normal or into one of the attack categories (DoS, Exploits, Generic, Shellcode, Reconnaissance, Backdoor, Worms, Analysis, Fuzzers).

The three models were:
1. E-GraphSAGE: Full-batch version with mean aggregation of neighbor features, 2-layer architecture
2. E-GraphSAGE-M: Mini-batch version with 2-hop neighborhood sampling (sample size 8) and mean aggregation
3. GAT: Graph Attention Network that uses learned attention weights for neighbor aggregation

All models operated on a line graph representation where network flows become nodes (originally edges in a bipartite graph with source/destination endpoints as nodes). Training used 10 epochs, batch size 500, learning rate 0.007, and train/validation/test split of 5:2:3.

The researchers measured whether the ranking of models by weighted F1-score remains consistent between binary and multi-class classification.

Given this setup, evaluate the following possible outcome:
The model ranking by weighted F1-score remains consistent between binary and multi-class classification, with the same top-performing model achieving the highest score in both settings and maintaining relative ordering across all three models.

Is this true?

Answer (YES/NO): YES